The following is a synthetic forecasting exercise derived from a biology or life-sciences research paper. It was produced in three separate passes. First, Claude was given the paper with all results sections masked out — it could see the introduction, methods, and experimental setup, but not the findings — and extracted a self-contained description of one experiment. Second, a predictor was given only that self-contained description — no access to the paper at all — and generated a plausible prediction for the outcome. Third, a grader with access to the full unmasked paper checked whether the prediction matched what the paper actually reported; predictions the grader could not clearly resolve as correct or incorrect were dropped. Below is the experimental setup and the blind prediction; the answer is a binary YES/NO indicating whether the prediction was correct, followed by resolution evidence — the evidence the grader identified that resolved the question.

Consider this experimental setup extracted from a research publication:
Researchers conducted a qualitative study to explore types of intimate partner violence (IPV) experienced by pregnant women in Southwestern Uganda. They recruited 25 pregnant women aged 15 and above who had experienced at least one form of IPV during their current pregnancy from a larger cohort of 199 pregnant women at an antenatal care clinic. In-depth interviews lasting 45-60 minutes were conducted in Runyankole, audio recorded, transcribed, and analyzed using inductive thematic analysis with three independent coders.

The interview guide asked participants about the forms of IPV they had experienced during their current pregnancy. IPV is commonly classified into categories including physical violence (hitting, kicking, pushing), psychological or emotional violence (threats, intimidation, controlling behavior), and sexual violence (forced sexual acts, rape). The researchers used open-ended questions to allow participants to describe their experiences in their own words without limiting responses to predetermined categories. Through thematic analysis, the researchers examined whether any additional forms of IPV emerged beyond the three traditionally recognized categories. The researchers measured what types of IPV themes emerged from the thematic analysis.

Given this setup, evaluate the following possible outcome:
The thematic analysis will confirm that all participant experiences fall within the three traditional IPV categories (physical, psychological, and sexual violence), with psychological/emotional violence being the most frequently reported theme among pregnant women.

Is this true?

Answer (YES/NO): NO